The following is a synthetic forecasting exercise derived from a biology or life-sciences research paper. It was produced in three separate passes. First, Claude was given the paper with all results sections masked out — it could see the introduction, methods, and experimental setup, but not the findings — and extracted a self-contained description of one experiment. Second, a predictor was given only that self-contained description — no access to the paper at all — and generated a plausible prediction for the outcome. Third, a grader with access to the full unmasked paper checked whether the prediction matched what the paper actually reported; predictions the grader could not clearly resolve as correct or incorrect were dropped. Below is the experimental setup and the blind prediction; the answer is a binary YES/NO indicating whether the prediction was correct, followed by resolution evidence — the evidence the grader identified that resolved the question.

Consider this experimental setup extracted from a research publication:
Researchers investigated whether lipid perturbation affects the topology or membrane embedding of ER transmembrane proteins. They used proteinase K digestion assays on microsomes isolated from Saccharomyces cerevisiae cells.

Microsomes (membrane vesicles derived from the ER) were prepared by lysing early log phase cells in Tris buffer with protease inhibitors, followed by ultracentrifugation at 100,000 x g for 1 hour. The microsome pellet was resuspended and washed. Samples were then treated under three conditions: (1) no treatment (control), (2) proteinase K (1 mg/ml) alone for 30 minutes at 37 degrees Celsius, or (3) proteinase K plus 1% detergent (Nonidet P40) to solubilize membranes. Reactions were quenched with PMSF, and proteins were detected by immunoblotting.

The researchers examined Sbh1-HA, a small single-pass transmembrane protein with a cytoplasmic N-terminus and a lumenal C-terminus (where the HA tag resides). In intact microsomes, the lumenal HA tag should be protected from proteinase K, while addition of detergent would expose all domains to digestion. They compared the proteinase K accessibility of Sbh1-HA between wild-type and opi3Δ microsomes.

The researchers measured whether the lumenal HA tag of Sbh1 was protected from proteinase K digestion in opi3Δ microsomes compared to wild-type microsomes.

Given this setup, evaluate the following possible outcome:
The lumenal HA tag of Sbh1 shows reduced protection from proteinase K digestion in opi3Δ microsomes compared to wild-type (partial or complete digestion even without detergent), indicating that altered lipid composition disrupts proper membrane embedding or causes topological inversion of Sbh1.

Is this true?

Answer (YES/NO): NO